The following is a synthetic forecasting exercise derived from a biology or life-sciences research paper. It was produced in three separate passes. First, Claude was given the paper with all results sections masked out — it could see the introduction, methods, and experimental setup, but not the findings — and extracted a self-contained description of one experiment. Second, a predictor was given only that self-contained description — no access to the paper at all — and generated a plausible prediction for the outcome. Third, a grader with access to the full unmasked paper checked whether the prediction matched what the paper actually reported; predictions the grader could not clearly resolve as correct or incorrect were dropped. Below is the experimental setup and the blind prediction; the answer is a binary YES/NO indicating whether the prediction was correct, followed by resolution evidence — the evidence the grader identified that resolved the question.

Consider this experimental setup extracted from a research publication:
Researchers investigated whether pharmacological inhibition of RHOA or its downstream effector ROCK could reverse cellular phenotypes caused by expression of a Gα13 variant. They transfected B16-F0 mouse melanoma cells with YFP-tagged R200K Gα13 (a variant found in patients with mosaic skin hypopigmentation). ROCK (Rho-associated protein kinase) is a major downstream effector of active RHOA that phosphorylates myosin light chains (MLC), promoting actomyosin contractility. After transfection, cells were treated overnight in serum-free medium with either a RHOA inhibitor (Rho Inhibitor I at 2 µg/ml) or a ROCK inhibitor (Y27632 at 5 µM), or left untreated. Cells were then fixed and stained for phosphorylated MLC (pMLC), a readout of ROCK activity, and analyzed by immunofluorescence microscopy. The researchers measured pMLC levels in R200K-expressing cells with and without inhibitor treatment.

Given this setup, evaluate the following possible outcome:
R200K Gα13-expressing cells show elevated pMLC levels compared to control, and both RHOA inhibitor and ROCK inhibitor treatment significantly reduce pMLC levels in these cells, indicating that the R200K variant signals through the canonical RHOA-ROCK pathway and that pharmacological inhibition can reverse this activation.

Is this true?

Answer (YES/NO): NO